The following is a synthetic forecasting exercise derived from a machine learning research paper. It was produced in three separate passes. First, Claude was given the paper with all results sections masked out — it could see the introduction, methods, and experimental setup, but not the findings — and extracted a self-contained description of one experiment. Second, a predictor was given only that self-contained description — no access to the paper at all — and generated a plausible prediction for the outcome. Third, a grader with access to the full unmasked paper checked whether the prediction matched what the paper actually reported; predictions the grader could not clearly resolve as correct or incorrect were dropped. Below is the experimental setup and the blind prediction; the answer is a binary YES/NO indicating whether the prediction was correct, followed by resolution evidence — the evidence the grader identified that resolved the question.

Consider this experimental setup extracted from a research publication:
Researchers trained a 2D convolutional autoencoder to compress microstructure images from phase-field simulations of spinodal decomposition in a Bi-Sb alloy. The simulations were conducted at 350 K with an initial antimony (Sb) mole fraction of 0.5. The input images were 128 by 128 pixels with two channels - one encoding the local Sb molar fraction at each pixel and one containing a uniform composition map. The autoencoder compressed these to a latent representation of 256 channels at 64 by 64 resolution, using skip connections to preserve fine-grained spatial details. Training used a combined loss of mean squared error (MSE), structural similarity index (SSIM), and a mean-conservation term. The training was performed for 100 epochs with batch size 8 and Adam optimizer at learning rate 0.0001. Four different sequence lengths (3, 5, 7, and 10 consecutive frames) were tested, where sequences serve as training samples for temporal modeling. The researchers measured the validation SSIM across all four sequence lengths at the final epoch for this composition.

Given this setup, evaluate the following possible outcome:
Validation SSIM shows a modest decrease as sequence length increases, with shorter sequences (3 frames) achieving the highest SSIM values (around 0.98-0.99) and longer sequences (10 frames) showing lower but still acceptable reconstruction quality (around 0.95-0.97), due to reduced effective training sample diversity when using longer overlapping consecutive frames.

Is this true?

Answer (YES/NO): NO